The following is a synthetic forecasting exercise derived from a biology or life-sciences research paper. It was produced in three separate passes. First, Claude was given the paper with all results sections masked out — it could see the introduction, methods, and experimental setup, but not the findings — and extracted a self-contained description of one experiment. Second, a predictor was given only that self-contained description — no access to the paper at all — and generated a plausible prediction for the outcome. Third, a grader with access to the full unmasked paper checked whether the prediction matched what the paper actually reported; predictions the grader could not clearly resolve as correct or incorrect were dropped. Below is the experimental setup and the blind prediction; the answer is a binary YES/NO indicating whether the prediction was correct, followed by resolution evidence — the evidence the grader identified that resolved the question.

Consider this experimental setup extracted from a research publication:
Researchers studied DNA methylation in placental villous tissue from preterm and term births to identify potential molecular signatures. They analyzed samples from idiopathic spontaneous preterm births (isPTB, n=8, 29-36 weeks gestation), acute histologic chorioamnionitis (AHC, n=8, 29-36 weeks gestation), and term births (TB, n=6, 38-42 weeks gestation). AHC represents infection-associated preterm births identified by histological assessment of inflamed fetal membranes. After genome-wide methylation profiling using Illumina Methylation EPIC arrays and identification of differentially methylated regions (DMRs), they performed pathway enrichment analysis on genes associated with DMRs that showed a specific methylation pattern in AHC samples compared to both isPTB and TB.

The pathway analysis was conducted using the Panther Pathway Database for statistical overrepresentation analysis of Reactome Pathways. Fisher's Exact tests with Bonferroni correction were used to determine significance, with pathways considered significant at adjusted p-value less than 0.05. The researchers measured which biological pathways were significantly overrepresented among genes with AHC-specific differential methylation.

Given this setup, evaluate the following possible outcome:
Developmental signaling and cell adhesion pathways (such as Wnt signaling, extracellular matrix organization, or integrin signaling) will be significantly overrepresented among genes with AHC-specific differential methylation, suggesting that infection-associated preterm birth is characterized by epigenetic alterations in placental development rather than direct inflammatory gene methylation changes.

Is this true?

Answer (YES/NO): YES